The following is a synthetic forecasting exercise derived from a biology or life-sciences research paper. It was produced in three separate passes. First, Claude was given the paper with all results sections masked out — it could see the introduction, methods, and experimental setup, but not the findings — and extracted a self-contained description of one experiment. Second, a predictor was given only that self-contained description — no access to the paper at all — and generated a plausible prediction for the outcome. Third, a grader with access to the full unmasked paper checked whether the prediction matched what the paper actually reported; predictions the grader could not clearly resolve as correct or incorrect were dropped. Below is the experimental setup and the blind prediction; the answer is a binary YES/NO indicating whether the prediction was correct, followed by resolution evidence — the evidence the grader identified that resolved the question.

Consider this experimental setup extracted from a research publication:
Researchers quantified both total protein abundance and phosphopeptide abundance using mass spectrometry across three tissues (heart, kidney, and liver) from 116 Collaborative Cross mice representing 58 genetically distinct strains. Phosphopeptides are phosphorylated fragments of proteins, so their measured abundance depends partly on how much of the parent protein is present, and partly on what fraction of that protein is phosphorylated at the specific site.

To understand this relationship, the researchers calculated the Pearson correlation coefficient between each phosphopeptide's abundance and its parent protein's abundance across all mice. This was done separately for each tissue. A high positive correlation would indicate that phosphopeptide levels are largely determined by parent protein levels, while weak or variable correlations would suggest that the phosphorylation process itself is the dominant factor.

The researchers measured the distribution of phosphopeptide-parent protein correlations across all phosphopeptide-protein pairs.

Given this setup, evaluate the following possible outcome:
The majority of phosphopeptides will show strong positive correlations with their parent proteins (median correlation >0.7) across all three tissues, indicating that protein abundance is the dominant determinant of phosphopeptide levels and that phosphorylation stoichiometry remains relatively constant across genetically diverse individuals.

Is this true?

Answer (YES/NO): NO